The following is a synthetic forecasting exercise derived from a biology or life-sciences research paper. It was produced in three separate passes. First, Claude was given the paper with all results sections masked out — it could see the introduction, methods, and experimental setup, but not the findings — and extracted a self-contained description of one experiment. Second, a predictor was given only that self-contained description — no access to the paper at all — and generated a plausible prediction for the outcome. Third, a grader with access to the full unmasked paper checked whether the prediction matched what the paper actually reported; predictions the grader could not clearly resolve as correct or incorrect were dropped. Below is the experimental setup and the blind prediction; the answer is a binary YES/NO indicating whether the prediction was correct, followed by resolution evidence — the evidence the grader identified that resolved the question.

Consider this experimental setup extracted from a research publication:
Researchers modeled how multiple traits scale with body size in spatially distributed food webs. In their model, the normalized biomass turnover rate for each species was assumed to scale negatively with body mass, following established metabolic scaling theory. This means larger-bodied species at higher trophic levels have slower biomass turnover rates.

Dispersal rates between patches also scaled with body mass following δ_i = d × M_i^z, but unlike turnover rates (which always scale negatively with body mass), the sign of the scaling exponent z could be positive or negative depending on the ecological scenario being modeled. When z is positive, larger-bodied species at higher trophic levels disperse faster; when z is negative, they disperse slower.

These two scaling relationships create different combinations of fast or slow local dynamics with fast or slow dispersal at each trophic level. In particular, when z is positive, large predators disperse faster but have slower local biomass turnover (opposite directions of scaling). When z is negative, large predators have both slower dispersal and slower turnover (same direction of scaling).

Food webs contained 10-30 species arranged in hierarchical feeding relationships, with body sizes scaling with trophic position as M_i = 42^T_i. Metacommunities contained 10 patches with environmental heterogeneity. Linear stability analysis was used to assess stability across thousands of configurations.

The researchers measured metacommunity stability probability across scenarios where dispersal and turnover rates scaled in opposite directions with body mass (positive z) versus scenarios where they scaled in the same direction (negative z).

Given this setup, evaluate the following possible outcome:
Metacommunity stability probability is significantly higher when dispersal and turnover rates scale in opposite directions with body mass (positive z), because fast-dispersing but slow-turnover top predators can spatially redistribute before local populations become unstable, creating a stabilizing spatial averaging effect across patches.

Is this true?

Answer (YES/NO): NO